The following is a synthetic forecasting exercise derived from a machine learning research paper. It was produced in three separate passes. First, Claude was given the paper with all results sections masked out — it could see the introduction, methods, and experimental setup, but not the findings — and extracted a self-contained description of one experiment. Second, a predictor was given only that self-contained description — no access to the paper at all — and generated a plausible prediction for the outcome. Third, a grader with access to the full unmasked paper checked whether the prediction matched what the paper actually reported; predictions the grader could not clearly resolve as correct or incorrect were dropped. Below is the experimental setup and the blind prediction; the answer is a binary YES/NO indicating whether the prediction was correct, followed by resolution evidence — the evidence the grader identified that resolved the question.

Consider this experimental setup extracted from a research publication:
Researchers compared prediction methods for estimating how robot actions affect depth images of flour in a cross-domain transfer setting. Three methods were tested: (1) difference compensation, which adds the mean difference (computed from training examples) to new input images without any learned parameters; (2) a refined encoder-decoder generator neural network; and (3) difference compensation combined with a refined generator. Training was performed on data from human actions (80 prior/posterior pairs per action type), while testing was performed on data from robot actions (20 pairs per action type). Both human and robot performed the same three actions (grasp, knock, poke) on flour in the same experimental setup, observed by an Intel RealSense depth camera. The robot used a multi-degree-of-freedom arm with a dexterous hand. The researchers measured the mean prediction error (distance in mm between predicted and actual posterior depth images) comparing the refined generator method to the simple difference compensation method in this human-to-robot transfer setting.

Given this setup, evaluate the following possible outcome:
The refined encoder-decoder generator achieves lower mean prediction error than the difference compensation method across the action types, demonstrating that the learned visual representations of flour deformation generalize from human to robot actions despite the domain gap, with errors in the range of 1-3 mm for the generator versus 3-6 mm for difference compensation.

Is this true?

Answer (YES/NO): NO